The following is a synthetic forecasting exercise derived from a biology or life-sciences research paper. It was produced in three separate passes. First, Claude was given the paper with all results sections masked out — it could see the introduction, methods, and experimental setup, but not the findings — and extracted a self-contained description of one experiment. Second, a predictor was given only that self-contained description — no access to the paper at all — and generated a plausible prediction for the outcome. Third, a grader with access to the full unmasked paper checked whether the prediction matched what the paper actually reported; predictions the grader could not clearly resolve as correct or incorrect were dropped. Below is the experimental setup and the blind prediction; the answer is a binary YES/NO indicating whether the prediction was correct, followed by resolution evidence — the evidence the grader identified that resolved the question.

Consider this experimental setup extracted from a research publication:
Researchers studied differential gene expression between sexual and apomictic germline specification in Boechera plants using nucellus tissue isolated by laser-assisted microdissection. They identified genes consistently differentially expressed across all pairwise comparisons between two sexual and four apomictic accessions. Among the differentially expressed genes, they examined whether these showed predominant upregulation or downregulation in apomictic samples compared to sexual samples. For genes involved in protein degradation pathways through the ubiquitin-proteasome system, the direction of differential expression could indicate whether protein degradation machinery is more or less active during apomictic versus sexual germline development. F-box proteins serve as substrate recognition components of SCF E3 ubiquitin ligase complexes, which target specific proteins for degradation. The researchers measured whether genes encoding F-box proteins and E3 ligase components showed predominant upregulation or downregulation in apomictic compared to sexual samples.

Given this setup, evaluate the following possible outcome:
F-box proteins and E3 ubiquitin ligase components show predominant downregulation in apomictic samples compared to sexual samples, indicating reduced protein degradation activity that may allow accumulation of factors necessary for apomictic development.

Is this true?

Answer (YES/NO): NO